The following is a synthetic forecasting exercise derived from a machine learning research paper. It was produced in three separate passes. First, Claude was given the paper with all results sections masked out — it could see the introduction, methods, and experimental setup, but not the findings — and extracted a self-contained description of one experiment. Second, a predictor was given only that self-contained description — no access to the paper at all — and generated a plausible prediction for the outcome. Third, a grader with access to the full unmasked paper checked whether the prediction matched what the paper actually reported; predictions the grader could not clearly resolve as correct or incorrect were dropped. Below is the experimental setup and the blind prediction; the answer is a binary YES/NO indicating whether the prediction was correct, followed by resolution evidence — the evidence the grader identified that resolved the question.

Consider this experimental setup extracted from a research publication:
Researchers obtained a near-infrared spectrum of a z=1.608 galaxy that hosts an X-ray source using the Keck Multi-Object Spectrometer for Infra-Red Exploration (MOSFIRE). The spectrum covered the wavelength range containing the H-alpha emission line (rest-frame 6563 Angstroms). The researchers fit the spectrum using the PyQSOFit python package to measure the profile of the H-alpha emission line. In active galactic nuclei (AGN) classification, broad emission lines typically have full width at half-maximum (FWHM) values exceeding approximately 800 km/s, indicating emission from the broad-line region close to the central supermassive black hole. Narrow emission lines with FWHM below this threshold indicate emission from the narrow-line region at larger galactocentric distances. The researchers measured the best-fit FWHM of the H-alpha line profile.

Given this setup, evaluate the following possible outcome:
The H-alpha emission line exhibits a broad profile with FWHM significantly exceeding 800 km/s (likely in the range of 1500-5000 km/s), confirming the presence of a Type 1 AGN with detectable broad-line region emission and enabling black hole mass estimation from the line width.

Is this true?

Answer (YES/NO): NO